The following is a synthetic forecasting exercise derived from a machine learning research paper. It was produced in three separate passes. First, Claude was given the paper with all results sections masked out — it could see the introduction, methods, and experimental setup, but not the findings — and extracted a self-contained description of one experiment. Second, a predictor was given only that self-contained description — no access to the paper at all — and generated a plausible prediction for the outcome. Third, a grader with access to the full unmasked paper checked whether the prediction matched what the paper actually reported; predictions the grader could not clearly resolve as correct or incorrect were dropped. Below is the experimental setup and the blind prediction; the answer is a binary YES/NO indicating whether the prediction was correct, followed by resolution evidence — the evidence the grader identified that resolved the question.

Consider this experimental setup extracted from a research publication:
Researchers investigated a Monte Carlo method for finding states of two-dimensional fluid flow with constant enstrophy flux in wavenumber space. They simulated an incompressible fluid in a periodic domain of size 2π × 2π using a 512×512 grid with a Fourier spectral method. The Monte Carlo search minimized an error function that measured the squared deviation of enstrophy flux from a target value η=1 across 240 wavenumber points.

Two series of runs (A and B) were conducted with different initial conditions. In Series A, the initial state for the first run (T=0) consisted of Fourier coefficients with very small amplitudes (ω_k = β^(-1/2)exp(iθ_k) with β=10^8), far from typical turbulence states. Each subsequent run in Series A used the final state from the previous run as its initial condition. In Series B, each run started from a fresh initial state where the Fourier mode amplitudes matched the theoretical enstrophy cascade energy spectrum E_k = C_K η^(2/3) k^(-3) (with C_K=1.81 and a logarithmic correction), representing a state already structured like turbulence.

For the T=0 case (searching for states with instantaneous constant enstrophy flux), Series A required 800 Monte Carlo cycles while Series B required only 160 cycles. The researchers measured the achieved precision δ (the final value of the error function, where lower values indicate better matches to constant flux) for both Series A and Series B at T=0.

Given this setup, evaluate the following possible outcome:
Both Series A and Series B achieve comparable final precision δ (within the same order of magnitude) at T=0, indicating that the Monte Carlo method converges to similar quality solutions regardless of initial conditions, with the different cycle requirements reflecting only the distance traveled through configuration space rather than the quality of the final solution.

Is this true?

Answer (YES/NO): NO